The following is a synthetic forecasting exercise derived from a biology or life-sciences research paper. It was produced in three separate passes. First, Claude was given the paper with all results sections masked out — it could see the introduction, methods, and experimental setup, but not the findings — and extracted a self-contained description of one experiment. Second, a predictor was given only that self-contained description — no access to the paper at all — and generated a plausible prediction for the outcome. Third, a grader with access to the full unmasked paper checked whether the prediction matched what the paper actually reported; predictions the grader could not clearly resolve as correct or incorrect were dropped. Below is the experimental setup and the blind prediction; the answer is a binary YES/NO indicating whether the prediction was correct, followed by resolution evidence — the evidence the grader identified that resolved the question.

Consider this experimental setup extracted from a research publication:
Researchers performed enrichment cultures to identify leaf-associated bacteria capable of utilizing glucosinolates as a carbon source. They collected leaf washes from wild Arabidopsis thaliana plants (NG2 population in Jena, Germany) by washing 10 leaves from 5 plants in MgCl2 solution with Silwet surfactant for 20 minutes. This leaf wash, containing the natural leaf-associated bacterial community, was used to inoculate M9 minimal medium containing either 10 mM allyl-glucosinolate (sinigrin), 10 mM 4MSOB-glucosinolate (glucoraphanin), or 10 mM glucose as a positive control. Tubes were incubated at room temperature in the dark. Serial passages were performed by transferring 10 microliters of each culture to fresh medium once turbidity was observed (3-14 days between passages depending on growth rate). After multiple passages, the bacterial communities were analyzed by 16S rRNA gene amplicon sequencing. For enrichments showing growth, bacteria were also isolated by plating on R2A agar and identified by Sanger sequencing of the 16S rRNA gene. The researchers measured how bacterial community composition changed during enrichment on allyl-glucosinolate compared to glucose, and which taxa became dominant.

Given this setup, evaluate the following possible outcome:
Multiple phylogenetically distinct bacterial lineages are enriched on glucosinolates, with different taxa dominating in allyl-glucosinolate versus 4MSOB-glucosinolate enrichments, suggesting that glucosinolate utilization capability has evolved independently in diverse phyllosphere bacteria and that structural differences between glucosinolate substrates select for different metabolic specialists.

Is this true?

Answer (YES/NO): NO